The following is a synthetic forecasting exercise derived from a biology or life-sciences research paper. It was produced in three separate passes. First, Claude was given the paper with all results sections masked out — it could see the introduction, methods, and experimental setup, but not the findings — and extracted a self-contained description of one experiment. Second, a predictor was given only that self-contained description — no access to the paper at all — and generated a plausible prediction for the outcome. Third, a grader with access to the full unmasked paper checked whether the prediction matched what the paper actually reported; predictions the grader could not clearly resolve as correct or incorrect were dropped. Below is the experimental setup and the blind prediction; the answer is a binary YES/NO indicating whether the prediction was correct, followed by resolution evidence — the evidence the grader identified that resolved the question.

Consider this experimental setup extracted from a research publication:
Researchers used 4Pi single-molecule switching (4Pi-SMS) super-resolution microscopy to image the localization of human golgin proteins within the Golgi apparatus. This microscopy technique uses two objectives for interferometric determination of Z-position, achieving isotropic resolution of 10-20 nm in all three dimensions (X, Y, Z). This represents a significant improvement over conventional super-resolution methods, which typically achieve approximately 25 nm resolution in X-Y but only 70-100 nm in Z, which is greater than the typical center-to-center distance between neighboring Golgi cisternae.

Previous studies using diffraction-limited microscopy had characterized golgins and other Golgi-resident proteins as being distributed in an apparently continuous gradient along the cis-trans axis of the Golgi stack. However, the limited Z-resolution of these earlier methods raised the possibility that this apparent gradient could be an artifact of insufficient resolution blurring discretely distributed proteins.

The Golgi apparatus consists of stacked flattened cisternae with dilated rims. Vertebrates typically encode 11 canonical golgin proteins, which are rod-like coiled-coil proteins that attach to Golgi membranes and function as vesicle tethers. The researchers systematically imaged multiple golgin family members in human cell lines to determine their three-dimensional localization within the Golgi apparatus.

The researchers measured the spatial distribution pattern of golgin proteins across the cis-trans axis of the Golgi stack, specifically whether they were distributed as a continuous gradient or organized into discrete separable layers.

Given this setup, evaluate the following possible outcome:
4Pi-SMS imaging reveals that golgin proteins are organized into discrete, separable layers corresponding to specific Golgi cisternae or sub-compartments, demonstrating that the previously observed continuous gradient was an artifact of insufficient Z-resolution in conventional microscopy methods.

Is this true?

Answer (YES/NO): YES